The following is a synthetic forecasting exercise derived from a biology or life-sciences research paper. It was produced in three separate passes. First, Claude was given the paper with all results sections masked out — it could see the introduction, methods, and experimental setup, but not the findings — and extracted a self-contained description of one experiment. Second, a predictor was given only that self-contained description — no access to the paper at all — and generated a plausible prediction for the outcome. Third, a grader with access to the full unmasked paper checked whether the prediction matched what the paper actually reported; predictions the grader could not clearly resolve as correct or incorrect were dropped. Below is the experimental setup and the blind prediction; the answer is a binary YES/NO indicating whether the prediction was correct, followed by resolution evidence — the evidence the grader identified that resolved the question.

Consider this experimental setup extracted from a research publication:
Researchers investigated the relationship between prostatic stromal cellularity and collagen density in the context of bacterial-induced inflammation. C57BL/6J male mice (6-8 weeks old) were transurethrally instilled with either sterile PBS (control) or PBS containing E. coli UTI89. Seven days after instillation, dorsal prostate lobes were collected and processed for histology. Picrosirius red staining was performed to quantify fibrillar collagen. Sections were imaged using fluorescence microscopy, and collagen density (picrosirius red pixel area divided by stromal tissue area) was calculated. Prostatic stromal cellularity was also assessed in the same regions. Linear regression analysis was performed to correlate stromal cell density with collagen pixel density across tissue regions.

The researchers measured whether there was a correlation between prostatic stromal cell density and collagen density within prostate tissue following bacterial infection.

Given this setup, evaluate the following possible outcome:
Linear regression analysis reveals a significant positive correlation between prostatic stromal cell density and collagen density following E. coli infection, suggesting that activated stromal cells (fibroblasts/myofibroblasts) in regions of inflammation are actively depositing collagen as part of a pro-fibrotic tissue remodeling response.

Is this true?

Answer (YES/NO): YES